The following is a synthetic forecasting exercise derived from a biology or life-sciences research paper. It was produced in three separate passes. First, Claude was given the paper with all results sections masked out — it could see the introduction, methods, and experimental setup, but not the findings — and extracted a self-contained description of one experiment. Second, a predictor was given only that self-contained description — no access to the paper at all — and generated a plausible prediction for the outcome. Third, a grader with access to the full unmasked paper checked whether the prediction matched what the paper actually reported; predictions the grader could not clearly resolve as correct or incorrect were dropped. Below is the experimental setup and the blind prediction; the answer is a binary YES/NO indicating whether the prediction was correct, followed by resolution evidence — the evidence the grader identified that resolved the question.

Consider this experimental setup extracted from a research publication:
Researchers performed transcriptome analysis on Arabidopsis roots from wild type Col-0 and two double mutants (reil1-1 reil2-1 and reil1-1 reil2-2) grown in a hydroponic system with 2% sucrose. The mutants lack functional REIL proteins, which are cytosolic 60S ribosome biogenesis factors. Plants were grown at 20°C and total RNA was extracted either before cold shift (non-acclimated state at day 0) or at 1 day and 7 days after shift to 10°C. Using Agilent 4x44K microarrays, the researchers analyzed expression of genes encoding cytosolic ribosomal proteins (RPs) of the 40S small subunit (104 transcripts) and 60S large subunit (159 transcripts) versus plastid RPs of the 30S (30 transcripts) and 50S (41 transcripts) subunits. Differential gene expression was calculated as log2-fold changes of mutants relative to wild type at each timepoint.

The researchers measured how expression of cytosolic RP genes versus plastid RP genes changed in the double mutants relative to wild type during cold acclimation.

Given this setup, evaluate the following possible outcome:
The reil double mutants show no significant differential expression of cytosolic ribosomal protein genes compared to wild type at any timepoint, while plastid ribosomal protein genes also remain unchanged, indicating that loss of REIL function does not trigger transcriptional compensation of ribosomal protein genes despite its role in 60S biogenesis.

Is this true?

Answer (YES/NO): NO